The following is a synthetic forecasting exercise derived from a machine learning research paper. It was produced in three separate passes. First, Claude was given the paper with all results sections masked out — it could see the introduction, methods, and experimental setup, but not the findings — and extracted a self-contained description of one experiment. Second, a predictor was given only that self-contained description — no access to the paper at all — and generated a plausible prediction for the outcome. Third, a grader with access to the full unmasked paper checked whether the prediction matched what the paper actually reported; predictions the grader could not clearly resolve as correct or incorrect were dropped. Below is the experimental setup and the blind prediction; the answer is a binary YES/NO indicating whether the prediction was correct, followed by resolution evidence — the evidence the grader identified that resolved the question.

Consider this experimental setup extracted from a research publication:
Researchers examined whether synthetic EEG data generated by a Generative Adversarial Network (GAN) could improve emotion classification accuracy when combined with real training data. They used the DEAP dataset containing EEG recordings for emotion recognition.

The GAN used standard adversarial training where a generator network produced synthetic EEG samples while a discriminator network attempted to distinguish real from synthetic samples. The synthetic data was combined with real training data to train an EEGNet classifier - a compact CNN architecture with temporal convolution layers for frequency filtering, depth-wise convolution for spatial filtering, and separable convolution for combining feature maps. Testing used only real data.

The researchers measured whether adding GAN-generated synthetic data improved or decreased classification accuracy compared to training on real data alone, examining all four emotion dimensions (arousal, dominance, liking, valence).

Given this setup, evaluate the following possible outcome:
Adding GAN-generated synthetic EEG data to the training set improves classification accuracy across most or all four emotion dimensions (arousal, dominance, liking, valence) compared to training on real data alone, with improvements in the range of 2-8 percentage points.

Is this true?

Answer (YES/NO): NO